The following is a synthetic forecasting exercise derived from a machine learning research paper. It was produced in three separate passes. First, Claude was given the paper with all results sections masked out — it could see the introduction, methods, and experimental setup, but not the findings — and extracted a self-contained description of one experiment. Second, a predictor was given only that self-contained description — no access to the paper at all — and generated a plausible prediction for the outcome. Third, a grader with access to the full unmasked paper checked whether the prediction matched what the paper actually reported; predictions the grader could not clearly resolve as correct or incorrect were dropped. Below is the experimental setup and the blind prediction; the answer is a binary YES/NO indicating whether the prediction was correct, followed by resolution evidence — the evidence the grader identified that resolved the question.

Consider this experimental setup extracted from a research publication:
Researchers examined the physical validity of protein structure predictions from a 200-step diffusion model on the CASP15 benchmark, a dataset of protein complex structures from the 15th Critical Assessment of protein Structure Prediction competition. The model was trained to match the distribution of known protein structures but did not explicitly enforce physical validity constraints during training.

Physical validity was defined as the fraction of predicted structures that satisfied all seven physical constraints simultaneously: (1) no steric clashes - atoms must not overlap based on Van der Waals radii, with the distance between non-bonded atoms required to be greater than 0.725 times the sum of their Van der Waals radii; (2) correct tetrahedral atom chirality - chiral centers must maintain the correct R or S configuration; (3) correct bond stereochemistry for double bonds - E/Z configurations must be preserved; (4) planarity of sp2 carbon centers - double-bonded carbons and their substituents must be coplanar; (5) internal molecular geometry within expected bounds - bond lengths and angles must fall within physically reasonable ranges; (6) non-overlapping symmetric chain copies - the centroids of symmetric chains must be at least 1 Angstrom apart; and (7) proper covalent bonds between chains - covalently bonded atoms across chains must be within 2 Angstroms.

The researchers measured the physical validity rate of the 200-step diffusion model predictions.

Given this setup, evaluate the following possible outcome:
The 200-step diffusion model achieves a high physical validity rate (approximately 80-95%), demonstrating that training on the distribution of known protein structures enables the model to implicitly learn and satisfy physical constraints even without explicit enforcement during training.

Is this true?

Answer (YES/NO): NO